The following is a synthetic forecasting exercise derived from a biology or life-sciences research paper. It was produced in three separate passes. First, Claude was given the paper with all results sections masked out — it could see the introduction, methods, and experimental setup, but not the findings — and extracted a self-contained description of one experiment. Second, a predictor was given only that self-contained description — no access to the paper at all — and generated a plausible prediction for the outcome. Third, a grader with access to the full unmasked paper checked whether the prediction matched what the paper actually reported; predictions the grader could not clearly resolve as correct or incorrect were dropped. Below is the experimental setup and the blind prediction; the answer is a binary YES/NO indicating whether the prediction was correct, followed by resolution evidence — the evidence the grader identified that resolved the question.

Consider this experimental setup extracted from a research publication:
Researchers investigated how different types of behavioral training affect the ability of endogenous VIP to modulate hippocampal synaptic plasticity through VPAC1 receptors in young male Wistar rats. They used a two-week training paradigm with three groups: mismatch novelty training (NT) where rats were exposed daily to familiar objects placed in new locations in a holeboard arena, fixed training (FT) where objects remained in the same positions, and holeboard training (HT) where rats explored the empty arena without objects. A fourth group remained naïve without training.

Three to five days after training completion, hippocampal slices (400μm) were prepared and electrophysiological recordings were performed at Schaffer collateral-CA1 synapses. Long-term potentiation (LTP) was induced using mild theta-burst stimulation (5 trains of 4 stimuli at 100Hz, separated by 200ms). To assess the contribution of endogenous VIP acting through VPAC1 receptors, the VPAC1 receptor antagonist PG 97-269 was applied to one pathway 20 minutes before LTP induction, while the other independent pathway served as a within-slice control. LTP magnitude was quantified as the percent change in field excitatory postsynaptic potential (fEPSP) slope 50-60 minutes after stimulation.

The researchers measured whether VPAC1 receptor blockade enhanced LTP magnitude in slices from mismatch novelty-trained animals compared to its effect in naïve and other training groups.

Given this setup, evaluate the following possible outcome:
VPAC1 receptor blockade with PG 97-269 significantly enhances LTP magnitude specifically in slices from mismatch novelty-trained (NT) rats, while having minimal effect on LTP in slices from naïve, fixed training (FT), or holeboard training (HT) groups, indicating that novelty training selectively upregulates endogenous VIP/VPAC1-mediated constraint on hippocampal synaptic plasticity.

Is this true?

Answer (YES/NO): NO